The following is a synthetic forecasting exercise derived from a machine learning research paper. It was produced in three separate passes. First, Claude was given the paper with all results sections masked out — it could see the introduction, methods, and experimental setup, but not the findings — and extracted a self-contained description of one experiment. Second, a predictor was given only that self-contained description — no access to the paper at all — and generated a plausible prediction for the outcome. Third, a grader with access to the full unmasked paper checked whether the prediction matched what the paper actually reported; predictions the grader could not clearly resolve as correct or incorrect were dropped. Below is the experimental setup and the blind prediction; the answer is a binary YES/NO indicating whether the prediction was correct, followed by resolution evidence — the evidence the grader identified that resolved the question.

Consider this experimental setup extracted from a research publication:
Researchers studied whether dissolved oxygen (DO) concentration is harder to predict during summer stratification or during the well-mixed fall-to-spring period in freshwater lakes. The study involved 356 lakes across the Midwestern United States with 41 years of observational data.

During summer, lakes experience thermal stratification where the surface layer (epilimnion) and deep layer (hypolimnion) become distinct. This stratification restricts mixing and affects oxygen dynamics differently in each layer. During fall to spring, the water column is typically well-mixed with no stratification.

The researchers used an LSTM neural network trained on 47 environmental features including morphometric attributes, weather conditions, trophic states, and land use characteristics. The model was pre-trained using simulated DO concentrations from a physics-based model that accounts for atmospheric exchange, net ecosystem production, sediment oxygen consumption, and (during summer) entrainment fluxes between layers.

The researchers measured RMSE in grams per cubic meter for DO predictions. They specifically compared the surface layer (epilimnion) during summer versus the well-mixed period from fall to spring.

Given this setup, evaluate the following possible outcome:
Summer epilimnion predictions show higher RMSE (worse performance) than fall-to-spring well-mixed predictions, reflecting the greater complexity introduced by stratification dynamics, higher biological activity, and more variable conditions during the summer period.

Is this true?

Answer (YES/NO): NO